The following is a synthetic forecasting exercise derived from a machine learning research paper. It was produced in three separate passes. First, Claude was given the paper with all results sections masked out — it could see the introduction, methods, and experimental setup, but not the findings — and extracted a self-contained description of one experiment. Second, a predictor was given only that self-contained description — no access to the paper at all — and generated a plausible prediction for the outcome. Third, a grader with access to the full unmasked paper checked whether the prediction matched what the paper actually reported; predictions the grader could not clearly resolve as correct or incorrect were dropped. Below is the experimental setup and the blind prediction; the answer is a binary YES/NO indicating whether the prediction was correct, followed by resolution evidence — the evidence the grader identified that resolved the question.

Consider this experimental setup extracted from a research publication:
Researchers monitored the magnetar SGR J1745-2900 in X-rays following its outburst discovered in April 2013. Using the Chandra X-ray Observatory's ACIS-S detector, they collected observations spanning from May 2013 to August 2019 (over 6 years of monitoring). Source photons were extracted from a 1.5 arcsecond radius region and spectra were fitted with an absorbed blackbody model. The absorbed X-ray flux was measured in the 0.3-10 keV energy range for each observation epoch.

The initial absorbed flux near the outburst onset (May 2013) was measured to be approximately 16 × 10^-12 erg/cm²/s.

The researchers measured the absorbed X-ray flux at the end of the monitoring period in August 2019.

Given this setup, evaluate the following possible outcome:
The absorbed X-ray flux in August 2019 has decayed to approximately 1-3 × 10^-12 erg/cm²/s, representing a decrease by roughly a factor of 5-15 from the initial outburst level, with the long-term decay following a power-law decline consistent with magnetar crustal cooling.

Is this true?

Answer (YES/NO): NO